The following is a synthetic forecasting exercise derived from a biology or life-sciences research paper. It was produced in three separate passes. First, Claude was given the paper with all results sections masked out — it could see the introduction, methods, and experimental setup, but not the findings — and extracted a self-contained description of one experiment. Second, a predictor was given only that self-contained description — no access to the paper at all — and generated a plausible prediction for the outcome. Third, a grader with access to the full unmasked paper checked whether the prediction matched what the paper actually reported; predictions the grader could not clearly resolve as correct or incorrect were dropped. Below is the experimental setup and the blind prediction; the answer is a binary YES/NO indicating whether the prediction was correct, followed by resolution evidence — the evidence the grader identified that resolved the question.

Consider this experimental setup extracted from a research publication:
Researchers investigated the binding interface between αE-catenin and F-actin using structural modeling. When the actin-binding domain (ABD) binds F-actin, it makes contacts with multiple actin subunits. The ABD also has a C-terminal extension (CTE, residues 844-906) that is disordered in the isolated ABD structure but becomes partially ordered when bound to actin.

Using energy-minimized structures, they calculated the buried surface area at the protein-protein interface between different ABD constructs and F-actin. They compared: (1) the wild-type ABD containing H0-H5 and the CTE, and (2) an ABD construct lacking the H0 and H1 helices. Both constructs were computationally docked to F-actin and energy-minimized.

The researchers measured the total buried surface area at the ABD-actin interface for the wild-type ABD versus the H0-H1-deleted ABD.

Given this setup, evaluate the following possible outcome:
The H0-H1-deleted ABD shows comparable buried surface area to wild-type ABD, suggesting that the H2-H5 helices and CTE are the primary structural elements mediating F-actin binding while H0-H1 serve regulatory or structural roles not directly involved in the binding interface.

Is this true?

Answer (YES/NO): NO